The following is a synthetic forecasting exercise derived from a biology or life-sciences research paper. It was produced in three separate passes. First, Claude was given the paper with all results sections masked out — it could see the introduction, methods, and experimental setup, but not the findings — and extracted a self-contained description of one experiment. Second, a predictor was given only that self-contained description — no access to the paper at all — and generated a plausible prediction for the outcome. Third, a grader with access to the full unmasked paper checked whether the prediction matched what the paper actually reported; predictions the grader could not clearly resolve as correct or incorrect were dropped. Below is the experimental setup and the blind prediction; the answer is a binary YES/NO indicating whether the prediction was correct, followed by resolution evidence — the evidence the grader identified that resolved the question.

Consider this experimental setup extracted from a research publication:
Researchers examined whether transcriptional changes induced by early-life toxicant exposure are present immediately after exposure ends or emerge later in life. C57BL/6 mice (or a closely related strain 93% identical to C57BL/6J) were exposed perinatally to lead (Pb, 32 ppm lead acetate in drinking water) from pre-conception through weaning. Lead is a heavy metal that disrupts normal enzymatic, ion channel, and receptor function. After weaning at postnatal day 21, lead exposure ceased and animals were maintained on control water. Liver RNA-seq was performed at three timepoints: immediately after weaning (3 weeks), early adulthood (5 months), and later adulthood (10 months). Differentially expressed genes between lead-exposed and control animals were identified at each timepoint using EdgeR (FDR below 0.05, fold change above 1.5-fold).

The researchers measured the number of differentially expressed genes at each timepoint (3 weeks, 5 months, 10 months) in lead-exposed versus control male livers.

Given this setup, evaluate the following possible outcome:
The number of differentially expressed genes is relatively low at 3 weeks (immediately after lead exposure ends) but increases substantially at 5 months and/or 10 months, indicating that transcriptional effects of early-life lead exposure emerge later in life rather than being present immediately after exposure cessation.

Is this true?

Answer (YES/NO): NO